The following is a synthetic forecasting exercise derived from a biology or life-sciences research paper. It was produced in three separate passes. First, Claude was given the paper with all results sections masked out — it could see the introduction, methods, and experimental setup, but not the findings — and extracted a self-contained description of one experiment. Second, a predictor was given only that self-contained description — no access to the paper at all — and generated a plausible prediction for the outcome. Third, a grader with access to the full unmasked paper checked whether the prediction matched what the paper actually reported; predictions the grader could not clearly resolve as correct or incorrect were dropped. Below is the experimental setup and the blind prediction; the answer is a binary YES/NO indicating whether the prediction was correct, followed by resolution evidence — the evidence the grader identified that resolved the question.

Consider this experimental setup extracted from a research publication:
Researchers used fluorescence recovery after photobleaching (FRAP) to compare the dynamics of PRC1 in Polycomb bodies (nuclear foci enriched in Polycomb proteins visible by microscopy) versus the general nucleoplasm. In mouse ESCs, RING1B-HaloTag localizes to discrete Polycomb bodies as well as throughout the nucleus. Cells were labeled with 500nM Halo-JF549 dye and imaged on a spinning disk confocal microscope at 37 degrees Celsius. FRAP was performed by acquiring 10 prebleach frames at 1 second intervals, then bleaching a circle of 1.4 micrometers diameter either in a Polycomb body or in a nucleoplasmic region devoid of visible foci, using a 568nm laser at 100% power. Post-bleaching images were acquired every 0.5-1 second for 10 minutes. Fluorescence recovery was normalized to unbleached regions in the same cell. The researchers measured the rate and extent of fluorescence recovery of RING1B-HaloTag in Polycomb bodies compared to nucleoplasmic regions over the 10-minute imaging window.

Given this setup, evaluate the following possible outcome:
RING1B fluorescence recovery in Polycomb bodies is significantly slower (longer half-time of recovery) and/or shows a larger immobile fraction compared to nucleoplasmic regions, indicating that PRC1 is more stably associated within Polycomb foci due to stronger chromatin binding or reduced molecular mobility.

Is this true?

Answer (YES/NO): YES